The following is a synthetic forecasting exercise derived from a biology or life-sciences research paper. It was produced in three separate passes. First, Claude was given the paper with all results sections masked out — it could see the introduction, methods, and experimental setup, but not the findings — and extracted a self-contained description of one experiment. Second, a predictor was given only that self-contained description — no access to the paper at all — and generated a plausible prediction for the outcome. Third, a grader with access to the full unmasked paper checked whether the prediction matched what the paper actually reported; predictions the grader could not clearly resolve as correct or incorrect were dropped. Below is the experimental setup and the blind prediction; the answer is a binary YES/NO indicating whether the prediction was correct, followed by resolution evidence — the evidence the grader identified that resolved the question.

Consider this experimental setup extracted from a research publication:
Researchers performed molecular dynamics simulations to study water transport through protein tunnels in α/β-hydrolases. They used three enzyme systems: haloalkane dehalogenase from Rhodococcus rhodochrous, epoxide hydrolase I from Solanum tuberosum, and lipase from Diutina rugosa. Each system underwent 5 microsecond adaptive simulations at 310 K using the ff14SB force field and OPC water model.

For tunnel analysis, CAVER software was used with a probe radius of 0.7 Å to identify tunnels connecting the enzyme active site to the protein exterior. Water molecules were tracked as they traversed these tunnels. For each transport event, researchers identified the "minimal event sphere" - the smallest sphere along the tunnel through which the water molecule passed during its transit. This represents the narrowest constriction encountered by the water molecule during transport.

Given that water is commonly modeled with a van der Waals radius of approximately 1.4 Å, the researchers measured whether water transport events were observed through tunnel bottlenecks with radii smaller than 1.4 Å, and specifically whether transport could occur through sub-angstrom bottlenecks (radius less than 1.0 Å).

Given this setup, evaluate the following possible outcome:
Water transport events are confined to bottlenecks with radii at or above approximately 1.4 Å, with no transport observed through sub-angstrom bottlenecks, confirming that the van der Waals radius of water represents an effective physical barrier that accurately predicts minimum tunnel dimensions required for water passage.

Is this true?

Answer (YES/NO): NO